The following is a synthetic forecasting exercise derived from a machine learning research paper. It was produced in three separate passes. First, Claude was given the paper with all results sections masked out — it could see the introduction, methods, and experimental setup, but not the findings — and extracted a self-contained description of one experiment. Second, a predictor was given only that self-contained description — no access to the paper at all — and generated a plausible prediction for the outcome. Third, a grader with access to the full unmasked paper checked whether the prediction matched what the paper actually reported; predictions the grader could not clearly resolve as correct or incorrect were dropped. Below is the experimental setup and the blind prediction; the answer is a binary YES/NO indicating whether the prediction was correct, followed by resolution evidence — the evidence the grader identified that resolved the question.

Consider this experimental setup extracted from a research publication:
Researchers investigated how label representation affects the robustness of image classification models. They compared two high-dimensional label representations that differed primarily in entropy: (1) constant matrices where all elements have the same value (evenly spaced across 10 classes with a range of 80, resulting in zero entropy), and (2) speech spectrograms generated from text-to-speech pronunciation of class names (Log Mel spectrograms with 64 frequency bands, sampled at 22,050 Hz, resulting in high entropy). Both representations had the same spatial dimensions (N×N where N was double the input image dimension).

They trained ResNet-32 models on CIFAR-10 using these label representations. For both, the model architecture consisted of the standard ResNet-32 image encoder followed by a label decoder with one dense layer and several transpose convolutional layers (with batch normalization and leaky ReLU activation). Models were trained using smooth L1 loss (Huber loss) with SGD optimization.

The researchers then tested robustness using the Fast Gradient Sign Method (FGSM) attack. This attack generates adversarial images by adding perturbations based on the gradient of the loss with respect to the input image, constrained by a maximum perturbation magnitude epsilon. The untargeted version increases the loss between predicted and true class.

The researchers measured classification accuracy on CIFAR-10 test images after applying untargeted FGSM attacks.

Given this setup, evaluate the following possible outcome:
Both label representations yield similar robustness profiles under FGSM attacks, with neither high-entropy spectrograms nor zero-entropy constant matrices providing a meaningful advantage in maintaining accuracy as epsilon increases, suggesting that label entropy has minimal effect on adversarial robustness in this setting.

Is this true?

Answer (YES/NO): NO